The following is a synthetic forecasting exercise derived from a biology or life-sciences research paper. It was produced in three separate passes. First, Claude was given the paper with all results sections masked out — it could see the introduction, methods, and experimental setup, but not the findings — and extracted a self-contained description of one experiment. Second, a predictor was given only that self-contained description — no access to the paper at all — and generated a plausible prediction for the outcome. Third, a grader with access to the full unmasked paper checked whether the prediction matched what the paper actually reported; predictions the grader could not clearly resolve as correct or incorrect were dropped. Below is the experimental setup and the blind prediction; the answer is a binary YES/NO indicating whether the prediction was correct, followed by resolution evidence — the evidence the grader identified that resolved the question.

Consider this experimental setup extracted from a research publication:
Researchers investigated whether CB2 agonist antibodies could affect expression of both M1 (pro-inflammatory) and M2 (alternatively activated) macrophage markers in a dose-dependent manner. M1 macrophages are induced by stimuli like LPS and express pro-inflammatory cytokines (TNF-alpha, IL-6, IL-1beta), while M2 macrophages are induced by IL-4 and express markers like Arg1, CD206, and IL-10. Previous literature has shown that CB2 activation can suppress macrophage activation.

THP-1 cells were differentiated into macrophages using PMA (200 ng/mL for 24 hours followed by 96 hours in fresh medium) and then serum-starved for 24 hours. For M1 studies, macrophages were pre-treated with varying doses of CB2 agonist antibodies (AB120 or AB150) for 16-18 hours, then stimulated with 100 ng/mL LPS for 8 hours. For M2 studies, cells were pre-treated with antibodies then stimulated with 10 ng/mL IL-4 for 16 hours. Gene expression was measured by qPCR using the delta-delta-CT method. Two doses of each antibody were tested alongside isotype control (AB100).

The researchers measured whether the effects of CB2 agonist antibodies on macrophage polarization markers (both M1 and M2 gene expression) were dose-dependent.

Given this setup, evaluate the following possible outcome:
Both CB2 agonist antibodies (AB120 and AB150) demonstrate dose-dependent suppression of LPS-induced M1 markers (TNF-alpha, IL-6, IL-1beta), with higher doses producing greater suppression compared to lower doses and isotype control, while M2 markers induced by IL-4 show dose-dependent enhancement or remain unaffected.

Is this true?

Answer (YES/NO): NO